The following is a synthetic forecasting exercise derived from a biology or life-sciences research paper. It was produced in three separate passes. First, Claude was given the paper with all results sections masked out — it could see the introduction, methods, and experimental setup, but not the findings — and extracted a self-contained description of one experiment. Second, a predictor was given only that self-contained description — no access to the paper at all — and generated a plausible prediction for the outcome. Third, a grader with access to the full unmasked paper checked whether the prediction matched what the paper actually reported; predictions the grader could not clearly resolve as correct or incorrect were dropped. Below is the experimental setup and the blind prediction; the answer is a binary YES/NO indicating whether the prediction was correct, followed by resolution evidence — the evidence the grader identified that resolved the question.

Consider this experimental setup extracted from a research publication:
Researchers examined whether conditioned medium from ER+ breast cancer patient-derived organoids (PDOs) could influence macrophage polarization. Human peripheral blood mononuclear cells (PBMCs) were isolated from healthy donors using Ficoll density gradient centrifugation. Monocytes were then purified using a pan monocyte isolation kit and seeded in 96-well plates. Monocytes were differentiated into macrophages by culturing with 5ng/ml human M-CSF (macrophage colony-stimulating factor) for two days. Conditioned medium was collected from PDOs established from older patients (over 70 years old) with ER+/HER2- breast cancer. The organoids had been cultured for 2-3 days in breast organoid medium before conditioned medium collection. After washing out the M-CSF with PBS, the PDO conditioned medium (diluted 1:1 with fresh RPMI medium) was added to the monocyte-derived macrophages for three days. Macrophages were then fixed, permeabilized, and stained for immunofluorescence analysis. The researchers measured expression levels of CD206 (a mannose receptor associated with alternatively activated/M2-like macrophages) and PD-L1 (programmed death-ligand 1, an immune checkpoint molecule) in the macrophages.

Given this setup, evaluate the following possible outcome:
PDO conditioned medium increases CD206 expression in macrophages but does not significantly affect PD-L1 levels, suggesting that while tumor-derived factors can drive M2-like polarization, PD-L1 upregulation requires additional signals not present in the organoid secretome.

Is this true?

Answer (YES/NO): NO